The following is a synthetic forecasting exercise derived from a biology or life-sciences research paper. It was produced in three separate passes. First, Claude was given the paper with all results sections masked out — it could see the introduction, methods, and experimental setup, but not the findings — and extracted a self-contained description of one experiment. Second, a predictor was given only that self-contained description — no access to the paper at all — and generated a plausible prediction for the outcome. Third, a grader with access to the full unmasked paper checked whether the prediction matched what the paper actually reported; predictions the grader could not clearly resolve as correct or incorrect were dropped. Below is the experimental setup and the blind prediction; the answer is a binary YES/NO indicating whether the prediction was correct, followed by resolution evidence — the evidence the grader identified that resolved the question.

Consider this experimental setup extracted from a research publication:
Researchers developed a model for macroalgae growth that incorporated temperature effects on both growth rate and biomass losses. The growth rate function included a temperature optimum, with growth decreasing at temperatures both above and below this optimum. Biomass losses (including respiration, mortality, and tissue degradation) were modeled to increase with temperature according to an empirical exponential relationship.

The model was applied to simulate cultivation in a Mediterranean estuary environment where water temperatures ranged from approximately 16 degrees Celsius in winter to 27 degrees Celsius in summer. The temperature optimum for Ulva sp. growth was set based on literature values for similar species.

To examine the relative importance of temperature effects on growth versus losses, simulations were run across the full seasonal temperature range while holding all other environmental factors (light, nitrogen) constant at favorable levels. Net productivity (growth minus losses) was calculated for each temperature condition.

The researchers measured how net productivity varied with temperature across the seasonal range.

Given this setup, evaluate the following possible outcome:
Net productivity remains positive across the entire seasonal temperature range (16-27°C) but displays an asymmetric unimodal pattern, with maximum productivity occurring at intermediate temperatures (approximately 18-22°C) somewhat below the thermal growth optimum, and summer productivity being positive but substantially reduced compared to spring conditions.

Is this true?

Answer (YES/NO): NO